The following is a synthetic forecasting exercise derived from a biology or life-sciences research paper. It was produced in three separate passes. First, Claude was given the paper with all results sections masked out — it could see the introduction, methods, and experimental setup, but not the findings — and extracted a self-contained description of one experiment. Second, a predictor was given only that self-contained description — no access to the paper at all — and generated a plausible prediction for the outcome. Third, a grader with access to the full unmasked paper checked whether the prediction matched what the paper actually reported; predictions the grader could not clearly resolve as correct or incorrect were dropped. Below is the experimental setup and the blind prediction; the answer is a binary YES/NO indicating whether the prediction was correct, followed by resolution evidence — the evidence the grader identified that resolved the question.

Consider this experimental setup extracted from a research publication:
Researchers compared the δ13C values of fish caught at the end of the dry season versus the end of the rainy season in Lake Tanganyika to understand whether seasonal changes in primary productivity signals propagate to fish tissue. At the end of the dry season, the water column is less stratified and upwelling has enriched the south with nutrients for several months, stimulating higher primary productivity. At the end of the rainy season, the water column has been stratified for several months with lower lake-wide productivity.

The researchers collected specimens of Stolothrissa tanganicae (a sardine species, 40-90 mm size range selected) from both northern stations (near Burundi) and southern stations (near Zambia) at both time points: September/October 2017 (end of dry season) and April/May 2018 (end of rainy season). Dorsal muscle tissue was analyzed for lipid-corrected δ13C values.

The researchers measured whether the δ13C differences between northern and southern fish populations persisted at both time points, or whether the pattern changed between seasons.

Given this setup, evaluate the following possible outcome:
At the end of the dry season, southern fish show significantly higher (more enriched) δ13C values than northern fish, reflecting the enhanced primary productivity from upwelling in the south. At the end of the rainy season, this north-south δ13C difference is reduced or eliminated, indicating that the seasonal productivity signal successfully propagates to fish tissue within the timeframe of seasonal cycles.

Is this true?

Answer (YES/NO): YES